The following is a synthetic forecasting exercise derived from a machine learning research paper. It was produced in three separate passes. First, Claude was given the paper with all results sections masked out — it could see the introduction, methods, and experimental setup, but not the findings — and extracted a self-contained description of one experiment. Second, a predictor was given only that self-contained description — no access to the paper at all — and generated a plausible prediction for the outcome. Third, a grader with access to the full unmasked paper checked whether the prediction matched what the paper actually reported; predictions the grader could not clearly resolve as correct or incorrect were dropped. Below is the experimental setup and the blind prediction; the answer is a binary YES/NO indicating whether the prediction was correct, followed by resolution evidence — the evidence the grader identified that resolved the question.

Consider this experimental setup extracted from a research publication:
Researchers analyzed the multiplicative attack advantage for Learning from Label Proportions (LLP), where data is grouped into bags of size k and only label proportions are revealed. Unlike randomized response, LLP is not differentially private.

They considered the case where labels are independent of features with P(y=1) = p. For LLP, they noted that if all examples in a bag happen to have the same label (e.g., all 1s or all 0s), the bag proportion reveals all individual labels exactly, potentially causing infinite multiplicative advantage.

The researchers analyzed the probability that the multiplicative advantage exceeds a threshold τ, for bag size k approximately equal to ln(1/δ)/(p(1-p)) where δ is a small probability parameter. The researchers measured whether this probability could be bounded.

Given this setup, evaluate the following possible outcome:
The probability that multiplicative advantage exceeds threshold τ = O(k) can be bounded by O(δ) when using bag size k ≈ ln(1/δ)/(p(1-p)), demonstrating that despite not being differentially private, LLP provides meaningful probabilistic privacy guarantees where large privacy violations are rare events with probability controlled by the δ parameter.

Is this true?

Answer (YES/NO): NO